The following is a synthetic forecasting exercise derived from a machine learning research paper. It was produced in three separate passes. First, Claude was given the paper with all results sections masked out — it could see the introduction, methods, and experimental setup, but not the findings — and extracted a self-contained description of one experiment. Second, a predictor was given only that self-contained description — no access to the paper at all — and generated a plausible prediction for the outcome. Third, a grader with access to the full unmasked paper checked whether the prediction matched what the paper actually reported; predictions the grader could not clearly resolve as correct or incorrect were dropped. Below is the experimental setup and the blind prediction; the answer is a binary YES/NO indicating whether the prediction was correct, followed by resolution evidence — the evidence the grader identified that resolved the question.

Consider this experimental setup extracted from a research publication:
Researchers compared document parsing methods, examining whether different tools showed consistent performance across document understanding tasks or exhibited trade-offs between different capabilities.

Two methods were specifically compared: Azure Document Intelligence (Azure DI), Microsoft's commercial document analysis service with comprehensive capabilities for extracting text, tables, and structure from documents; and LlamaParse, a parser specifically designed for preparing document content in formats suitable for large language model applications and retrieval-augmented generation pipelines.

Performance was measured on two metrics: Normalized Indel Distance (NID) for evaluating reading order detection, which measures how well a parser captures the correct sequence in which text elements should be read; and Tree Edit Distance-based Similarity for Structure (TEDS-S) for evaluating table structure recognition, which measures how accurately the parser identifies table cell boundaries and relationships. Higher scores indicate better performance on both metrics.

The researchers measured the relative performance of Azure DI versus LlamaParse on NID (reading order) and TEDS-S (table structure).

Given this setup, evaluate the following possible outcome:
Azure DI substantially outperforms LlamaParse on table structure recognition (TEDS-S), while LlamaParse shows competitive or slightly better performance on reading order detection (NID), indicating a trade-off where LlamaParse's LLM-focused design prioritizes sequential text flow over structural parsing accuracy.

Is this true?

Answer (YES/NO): YES